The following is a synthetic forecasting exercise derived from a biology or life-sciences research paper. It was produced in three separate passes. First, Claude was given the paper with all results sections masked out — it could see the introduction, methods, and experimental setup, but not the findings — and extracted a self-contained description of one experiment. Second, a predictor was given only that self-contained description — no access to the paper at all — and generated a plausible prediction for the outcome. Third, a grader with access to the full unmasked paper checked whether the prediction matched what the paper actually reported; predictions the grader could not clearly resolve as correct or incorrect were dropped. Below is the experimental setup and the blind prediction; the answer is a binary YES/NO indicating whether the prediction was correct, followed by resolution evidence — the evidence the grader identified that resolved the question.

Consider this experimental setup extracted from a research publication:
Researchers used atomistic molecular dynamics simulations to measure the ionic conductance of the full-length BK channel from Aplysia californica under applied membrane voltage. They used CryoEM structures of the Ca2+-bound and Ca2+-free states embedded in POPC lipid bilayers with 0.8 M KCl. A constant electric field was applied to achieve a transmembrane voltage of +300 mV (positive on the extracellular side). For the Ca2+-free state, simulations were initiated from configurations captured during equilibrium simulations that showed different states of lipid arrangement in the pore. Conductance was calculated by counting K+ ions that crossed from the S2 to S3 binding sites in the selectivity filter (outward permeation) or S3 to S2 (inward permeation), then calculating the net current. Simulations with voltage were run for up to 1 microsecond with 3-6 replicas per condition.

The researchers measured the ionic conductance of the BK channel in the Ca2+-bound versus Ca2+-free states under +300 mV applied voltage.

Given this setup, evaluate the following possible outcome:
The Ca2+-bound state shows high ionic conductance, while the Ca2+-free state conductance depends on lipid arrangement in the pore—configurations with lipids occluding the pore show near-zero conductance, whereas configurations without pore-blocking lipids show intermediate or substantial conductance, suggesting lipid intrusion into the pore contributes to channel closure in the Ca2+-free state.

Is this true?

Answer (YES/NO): YES